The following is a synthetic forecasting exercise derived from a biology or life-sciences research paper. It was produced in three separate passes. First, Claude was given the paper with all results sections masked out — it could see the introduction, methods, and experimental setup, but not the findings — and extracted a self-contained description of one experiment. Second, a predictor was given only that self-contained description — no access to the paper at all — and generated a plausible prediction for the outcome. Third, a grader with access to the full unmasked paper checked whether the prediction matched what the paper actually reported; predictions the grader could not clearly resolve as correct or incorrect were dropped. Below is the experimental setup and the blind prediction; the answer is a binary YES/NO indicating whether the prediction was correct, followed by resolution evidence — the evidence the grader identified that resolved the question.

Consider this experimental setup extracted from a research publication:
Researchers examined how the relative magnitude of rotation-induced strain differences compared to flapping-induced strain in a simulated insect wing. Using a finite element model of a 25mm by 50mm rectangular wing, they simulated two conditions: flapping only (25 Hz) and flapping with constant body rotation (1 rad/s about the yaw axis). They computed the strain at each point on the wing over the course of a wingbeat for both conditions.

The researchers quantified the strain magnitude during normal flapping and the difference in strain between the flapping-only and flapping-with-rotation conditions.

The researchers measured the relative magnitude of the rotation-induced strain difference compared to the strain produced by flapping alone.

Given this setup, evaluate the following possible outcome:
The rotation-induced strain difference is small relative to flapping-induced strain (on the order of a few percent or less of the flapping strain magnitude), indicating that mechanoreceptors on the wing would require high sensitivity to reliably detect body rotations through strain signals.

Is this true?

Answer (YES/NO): YES